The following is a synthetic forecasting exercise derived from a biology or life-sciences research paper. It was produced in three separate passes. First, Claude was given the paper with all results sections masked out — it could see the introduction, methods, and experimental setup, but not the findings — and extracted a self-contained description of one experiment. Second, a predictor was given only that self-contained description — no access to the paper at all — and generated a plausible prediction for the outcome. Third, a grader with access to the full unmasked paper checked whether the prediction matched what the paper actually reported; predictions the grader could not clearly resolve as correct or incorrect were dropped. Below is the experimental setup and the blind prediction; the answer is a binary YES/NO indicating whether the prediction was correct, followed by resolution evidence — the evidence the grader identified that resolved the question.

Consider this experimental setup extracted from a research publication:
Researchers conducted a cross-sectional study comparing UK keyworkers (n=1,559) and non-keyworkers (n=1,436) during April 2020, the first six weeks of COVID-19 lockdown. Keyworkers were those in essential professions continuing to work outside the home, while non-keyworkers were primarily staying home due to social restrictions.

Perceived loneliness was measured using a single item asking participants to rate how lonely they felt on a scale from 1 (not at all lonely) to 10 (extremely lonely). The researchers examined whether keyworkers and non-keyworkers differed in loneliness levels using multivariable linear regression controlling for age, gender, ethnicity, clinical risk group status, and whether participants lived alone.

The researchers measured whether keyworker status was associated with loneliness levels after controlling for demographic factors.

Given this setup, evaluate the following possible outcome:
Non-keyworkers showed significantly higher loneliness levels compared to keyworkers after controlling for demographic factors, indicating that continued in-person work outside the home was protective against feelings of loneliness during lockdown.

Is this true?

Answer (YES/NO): NO